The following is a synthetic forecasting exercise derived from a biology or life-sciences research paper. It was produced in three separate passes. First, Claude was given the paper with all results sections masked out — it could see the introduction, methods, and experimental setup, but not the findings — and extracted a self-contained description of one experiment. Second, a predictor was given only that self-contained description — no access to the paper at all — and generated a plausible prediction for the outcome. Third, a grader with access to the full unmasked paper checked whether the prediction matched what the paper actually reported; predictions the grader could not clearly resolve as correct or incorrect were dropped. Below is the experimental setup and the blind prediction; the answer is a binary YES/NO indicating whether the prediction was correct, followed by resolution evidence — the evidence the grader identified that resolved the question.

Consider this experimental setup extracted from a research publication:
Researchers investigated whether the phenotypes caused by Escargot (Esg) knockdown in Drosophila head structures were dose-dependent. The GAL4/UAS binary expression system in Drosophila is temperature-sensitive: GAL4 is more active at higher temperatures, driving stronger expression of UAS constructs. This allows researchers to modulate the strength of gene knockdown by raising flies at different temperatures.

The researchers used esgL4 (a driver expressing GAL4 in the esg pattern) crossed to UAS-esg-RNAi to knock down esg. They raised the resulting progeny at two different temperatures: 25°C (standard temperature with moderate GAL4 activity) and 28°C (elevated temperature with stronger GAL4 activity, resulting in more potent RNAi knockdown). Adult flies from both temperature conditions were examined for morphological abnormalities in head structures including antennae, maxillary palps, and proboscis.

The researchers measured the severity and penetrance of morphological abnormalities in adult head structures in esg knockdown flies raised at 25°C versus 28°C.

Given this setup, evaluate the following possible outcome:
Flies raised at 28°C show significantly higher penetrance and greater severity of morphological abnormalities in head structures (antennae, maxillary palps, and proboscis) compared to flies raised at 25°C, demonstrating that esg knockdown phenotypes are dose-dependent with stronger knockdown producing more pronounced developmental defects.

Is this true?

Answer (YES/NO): NO